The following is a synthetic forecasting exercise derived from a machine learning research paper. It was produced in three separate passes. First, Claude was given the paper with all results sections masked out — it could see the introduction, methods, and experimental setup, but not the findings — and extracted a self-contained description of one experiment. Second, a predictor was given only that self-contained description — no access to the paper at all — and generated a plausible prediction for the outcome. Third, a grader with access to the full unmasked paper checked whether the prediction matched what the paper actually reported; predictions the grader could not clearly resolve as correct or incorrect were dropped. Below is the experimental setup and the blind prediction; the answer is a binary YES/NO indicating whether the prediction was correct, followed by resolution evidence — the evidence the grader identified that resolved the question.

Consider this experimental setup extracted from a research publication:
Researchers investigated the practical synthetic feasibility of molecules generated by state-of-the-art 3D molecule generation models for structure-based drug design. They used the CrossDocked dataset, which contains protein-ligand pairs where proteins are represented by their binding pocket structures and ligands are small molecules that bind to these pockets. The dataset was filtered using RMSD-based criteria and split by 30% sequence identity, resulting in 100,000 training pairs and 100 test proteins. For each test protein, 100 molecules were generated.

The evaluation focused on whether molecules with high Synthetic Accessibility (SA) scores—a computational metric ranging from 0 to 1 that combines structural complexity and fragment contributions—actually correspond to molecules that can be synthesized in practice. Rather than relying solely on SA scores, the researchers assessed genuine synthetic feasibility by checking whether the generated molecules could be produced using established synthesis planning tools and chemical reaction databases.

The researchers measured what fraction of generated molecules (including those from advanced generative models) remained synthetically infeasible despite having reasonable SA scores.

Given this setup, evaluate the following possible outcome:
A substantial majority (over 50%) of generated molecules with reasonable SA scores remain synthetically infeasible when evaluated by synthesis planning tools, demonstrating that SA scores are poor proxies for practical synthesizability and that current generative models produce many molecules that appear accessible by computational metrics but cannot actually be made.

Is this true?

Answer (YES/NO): YES